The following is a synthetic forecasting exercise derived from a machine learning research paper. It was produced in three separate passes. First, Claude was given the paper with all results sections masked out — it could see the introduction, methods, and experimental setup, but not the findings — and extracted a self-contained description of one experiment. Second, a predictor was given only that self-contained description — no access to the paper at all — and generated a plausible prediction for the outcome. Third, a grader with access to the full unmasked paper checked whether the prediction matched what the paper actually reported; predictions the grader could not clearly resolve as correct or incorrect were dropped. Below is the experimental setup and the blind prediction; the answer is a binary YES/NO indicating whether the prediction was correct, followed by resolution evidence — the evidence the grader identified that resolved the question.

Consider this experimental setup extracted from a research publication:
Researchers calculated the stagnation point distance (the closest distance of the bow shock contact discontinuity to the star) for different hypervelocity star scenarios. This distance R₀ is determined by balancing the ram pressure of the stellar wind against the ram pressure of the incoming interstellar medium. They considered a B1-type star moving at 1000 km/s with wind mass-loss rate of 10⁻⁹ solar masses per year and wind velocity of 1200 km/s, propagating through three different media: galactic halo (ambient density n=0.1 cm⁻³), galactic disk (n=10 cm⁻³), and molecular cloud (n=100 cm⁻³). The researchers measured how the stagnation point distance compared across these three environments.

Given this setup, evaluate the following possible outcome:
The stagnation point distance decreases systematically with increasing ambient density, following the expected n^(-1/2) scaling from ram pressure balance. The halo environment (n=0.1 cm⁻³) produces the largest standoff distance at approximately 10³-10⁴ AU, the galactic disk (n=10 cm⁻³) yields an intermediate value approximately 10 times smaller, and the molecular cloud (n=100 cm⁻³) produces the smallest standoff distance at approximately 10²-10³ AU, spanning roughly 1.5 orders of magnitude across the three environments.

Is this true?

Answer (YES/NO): NO